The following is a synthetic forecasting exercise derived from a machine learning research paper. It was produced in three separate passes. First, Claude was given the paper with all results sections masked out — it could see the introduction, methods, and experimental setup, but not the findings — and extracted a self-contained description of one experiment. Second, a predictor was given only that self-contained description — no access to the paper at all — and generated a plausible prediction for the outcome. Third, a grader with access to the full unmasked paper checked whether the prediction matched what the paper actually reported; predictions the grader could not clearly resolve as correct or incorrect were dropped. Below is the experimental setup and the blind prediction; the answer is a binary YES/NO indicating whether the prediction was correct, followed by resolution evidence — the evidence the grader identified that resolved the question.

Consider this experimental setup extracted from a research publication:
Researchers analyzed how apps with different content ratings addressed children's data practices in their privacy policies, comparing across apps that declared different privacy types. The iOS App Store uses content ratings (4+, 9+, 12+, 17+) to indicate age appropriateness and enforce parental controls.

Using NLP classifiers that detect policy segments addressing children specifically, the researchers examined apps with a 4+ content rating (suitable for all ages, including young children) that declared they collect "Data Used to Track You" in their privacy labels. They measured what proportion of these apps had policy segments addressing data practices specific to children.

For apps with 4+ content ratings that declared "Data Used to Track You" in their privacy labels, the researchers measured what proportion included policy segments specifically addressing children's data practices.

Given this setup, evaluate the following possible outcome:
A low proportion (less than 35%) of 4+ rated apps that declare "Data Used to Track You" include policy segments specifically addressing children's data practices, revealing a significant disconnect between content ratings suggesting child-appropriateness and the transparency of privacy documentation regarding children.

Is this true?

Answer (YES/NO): NO